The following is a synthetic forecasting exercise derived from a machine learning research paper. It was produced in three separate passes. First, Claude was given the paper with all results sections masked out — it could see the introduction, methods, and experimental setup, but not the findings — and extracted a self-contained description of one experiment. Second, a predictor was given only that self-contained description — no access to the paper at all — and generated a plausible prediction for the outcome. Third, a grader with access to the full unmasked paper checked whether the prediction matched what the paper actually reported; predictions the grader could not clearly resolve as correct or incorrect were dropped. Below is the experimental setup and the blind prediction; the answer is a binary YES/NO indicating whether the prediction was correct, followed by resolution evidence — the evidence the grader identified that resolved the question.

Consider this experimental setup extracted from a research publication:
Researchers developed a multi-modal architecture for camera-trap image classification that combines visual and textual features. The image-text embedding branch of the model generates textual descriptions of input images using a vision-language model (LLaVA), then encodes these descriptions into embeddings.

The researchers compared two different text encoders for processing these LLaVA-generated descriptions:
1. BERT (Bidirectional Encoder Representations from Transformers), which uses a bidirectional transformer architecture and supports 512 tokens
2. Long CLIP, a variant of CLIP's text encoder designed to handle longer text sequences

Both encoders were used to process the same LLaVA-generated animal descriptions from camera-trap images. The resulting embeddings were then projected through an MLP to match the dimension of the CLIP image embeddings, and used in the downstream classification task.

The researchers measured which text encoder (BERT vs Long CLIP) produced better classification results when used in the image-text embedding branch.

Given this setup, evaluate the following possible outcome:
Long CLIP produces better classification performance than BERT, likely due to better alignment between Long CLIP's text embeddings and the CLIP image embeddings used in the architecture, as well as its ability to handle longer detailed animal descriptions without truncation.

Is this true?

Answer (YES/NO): NO